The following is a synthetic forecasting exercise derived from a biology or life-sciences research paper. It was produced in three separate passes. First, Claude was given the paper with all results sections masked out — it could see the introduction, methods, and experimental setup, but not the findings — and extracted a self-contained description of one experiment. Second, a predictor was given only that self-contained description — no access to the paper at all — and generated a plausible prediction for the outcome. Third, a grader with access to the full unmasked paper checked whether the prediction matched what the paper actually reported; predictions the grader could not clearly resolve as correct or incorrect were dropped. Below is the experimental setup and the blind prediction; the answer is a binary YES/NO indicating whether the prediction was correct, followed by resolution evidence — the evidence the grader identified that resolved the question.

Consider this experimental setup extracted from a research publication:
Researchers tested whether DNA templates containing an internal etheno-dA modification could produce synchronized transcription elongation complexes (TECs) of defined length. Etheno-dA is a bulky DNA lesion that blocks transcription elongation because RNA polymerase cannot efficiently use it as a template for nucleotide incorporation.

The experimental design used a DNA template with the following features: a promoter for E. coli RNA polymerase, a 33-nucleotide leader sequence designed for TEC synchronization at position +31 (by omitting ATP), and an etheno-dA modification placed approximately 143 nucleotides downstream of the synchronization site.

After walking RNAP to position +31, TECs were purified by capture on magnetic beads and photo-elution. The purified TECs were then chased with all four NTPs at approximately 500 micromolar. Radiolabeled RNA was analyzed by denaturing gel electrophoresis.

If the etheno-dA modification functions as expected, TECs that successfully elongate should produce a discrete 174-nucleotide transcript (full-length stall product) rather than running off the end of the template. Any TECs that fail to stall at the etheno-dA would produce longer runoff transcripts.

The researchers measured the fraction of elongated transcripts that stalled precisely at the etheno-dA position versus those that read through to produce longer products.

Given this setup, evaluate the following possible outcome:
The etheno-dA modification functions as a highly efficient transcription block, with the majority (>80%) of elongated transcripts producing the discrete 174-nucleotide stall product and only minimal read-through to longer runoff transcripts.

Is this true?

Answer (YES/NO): YES